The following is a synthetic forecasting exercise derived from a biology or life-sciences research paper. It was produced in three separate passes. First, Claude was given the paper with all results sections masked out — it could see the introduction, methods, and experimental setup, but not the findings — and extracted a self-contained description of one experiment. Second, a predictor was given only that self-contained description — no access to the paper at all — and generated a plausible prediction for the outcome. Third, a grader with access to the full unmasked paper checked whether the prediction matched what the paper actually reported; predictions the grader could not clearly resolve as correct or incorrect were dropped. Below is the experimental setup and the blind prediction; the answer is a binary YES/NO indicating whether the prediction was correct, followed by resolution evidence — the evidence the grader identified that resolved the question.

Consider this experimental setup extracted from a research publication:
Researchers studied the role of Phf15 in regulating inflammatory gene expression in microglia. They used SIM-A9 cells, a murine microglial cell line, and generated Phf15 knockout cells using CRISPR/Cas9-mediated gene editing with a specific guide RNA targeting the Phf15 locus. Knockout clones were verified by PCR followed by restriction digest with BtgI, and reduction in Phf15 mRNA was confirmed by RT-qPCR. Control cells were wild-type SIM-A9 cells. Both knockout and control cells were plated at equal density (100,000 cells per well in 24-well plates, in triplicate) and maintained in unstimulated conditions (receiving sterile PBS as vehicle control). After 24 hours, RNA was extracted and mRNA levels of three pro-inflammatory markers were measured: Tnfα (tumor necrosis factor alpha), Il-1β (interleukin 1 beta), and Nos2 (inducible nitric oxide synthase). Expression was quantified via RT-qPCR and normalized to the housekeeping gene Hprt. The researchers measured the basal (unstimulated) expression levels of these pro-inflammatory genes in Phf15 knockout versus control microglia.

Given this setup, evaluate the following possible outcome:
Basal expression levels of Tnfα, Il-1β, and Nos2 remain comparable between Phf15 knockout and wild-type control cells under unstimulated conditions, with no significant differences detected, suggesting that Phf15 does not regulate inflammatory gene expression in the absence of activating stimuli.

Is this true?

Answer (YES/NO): NO